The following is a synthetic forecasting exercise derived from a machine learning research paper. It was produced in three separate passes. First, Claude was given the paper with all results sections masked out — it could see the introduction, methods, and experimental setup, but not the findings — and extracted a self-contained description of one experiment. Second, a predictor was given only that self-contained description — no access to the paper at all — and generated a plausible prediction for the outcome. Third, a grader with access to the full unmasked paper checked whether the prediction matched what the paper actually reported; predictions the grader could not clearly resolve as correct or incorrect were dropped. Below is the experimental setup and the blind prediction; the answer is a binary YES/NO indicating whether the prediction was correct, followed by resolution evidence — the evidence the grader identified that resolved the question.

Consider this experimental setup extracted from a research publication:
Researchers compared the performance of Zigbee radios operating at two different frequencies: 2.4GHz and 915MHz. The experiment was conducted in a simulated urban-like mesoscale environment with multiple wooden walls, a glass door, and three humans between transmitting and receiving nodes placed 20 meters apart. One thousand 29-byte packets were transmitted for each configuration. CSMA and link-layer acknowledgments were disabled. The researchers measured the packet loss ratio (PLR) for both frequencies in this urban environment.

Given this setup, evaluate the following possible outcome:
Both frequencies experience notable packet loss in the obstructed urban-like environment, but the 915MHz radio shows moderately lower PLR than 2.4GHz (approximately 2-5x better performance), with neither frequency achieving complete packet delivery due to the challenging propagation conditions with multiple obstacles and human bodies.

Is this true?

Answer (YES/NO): NO